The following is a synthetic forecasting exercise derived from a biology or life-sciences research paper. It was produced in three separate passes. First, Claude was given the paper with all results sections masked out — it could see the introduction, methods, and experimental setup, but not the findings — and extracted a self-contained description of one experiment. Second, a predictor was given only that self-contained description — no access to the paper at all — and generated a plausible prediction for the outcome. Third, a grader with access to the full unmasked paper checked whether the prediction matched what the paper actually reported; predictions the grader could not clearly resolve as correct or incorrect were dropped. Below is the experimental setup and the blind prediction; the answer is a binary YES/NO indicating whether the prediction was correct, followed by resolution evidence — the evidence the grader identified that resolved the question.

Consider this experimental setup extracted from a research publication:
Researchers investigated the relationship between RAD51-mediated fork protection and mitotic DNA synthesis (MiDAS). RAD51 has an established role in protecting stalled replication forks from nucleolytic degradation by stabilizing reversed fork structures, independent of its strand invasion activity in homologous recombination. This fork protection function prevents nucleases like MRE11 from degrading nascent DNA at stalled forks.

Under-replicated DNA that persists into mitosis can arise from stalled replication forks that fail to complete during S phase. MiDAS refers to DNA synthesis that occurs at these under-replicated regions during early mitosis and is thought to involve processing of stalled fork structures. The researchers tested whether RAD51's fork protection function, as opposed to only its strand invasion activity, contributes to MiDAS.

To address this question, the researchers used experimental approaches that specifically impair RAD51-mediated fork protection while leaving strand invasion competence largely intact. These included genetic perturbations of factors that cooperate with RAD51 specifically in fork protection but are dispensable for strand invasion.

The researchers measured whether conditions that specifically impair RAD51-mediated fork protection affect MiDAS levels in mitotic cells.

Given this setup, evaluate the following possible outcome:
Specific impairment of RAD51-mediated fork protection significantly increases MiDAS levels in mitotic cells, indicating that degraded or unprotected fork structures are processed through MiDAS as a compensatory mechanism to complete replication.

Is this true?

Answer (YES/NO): NO